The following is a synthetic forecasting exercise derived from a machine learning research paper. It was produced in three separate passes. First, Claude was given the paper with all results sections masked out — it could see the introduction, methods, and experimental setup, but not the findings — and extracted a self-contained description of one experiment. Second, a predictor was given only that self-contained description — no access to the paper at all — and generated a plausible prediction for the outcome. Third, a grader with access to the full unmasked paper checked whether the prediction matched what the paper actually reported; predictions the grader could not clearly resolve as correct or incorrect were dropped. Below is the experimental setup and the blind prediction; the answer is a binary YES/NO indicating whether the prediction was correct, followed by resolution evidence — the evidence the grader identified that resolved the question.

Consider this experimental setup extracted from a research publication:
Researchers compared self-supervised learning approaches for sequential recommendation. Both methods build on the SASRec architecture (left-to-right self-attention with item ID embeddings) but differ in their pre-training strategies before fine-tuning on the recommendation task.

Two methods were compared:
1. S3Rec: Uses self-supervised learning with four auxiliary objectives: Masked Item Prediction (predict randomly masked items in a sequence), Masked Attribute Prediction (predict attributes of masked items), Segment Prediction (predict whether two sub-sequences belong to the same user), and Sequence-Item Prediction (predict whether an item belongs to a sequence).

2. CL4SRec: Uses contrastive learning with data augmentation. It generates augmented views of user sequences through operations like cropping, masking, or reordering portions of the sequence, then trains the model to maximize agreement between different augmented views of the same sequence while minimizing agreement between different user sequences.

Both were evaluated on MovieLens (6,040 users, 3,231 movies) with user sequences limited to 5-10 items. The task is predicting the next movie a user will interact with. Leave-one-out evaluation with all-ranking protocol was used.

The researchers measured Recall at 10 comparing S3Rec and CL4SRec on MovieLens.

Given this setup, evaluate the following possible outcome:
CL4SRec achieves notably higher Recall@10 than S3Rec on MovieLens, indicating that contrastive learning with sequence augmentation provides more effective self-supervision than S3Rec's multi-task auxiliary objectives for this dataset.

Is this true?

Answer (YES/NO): NO